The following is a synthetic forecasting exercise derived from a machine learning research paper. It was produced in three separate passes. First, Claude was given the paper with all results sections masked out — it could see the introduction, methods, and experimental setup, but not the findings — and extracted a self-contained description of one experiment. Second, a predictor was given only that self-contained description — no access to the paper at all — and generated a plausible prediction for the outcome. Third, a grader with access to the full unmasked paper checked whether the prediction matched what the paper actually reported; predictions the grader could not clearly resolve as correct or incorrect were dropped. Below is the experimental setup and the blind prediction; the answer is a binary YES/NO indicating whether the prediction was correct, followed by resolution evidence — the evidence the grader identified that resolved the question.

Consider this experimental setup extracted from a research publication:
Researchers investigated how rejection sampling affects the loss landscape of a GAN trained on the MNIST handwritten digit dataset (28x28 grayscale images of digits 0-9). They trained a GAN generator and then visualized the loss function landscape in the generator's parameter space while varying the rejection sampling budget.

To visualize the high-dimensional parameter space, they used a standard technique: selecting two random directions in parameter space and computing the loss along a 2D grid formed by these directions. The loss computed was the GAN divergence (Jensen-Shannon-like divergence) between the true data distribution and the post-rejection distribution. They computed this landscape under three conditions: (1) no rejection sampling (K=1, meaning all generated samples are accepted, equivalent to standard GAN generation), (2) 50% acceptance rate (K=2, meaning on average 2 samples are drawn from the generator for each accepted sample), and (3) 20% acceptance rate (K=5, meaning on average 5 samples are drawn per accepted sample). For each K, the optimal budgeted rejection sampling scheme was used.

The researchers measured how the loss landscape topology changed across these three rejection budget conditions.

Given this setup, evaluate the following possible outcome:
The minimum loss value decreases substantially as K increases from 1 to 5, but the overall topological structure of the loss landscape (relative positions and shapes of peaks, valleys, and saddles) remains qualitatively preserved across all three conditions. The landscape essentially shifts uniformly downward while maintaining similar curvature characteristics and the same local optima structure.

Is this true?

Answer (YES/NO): NO